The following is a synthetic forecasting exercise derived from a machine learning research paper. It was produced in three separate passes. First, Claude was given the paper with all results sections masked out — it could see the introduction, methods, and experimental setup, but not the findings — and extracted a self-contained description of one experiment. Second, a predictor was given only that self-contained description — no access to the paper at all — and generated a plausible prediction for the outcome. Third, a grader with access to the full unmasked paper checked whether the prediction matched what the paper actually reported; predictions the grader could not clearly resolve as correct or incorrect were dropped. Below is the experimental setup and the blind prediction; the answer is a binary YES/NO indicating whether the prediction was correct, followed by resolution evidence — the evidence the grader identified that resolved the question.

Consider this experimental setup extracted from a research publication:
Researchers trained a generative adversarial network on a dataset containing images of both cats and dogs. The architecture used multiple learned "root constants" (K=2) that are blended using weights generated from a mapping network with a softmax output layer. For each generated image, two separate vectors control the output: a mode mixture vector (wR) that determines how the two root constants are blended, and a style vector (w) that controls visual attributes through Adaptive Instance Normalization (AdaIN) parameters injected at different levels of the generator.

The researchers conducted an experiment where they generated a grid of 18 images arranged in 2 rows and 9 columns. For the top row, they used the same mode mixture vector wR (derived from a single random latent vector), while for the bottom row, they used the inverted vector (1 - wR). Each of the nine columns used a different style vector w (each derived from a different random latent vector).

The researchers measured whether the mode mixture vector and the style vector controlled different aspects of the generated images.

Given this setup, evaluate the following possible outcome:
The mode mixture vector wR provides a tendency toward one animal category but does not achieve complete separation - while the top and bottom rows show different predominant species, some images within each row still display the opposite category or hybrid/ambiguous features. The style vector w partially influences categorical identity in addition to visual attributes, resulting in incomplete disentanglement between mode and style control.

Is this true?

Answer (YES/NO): NO